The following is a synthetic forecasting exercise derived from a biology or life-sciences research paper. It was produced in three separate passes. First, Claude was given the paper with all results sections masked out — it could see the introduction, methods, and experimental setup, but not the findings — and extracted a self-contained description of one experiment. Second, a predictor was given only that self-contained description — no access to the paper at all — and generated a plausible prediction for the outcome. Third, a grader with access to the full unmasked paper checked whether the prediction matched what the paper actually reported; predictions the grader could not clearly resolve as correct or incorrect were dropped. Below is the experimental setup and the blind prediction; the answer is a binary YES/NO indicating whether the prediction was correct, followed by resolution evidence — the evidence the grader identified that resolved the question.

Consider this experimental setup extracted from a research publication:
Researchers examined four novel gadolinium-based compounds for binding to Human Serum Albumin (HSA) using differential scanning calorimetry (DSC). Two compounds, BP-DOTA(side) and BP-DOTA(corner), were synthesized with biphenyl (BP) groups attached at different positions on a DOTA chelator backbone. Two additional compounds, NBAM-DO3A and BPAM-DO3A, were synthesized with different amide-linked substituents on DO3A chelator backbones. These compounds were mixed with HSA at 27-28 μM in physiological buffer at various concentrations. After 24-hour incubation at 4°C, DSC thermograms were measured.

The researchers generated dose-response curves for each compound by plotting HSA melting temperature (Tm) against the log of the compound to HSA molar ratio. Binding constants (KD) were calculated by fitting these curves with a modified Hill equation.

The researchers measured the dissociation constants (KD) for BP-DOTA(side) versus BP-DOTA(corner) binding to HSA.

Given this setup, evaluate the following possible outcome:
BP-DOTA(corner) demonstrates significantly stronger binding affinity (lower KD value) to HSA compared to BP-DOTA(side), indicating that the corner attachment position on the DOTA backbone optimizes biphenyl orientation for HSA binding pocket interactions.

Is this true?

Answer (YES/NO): NO